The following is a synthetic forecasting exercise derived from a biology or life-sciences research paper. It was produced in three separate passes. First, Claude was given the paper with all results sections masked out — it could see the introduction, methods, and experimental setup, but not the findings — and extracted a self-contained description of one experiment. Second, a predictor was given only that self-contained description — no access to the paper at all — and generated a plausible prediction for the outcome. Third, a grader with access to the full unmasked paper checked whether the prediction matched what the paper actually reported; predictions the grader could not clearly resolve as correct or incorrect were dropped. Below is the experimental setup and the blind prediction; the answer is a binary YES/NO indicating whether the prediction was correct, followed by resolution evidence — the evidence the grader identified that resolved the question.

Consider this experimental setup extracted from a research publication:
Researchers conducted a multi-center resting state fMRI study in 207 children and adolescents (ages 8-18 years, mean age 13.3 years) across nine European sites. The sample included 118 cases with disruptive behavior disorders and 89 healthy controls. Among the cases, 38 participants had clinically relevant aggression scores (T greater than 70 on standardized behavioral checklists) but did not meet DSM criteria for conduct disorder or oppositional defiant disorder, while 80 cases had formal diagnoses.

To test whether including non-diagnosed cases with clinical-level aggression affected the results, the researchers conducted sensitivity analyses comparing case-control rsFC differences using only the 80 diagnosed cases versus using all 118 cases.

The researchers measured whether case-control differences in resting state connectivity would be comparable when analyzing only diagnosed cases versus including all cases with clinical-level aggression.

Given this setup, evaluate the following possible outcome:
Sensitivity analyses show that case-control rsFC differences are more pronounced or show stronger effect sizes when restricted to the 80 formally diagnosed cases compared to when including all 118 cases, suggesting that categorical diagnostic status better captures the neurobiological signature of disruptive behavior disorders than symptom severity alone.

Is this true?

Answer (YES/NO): NO